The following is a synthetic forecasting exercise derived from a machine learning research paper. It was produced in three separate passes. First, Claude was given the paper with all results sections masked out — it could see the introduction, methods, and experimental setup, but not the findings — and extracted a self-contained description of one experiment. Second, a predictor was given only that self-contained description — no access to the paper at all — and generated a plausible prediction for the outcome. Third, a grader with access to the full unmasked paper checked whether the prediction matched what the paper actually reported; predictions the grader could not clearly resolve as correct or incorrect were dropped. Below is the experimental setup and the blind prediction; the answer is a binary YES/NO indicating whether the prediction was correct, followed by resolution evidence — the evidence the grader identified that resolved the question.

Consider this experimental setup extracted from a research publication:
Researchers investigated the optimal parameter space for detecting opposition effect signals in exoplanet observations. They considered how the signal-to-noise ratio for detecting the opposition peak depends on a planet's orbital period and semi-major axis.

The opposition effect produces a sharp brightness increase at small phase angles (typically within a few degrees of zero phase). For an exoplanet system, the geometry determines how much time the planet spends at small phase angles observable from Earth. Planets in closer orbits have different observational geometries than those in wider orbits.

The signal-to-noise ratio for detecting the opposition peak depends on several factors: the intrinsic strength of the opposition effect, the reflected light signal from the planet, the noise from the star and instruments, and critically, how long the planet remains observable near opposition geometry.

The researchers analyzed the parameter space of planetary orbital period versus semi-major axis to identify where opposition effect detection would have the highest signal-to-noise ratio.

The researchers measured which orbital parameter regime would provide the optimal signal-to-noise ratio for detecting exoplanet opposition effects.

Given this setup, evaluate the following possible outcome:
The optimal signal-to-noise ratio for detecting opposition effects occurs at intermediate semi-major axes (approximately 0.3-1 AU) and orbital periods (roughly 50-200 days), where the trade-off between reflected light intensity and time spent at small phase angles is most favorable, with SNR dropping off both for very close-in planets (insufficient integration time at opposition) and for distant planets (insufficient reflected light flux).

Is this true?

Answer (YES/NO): NO